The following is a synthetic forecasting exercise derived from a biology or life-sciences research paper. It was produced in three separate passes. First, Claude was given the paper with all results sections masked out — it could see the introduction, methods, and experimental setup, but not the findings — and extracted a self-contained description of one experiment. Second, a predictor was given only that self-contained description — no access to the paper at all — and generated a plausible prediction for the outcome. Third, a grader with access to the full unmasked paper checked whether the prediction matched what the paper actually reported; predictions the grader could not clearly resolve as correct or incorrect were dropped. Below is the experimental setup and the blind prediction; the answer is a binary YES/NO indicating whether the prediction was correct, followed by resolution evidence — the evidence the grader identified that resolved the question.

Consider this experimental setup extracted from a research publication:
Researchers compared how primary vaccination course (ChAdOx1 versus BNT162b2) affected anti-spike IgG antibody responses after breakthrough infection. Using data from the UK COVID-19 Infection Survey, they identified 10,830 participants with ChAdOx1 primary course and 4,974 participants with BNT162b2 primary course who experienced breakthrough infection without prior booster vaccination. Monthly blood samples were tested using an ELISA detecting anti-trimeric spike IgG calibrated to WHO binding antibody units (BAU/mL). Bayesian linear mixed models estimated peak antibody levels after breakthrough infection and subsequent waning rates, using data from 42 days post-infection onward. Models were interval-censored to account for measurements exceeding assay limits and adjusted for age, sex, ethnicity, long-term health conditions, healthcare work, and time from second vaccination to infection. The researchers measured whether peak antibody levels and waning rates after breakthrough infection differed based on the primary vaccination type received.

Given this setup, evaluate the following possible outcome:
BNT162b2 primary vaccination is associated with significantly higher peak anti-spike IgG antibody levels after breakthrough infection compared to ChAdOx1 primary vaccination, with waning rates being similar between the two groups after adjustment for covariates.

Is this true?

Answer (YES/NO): NO